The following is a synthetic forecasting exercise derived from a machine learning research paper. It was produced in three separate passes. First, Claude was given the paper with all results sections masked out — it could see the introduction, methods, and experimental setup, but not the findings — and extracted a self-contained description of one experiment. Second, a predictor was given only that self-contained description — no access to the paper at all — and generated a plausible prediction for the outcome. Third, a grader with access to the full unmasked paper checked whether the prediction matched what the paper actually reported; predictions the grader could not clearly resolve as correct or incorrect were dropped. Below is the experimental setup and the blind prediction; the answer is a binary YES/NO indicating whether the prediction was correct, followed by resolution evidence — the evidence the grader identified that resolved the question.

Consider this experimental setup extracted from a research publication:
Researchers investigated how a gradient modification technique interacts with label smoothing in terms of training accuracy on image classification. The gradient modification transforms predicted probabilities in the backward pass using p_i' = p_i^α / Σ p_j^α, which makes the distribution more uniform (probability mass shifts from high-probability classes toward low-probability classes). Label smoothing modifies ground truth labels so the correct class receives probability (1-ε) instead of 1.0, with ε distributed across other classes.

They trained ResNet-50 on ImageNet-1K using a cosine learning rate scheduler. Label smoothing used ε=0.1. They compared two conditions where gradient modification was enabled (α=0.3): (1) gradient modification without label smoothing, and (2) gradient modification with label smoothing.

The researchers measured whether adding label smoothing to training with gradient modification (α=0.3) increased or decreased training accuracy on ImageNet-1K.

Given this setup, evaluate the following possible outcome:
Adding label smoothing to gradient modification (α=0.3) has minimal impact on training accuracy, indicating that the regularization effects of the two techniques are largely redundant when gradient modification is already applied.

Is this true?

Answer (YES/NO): NO